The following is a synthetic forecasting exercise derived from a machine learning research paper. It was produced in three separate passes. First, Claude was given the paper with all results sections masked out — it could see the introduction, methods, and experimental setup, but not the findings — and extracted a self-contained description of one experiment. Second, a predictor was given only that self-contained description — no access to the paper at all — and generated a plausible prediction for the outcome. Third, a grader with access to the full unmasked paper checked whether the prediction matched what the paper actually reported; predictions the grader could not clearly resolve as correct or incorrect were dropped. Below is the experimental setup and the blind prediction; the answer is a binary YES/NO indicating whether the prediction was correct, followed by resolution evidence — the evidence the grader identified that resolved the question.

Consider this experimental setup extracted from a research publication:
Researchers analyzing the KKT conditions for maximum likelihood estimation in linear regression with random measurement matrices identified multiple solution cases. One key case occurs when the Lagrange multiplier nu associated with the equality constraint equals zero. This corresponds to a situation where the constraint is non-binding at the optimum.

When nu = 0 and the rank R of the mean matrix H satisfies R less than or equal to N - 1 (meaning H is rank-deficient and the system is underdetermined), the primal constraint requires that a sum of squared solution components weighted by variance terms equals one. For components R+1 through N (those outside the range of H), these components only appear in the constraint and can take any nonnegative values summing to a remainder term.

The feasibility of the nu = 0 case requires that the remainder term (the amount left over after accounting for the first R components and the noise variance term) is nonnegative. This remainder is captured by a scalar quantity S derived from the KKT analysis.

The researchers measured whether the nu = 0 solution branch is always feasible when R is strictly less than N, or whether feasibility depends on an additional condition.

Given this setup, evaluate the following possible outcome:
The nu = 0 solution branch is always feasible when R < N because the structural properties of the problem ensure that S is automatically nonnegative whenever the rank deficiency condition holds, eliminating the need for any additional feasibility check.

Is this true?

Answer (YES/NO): NO